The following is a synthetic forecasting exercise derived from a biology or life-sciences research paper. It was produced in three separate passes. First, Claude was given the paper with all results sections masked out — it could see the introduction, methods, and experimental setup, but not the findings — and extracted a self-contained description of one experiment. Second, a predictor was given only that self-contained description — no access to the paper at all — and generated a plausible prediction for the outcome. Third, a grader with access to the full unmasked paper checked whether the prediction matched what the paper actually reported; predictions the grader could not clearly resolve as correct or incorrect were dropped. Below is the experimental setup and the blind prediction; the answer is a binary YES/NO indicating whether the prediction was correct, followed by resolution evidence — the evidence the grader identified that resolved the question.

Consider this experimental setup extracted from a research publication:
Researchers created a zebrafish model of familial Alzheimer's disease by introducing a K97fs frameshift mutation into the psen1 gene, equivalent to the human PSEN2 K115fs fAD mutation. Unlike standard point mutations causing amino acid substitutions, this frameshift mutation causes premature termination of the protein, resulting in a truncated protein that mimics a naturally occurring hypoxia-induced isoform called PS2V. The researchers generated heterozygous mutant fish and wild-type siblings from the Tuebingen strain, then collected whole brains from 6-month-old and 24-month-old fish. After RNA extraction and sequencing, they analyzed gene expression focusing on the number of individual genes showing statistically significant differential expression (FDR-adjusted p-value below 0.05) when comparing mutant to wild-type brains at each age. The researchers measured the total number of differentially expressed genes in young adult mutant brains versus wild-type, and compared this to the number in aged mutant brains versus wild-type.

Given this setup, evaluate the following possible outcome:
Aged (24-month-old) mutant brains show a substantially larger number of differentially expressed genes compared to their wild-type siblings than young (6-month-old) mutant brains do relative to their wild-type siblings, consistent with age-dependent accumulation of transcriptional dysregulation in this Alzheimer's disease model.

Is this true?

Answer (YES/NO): YES